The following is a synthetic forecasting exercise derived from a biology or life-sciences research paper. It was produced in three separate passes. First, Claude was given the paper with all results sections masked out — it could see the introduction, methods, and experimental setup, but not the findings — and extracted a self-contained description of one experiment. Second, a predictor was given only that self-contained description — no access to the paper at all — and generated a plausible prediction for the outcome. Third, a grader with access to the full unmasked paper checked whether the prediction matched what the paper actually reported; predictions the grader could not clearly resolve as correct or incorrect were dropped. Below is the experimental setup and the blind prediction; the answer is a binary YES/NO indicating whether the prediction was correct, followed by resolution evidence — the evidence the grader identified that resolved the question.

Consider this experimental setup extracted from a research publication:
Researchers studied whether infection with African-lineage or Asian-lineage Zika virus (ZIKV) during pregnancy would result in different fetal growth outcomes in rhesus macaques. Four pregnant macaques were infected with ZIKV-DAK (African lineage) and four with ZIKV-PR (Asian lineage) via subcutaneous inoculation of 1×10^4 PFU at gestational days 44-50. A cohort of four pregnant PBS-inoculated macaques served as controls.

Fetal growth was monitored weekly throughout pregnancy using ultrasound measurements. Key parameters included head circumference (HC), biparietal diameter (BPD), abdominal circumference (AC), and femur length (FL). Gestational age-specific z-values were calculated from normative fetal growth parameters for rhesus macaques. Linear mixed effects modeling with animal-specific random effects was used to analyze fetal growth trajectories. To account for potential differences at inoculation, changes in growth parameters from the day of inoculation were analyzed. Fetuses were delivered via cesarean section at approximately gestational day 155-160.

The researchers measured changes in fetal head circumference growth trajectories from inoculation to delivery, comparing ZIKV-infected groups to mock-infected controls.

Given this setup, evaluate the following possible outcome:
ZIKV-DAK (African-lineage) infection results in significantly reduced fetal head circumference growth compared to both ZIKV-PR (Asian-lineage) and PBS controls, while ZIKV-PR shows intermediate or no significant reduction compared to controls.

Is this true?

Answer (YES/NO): NO